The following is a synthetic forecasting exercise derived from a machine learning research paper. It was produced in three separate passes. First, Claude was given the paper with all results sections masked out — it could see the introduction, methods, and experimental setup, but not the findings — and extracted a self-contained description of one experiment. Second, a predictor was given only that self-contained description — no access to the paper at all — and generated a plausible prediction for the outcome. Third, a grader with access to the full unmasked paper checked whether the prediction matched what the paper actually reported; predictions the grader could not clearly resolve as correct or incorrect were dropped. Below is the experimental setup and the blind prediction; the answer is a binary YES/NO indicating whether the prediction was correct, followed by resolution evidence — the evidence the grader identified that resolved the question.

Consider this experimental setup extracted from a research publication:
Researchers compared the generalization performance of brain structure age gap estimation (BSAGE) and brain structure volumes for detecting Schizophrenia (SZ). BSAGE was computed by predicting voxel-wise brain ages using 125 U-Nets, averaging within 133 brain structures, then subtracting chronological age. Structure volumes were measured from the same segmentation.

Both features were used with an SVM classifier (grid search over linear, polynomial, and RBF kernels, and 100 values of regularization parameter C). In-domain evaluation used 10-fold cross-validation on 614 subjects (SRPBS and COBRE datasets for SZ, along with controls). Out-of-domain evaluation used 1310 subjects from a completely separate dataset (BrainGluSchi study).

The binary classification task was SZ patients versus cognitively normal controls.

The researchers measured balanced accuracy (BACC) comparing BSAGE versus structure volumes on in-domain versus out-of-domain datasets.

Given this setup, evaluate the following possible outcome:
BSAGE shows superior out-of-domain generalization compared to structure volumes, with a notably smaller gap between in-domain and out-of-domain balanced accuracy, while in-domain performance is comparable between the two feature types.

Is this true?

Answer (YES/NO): NO